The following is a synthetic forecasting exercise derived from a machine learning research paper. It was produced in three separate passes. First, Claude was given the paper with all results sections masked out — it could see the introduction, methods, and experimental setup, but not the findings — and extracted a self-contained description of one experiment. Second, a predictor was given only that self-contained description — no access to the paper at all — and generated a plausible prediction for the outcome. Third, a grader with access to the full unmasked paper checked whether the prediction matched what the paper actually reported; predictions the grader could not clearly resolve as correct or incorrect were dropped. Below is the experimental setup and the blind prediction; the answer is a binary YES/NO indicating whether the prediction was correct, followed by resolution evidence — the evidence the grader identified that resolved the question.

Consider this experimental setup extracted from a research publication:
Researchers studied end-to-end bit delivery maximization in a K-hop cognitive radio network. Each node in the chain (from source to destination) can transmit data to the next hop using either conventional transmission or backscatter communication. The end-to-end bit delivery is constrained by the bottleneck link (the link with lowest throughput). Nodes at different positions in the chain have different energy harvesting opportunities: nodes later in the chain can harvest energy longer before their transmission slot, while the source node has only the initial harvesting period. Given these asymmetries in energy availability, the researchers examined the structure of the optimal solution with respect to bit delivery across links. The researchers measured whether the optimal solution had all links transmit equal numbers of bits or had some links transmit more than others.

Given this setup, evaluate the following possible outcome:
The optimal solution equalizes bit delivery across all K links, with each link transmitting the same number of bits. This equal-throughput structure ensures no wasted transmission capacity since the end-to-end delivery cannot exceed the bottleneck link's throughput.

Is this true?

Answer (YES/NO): YES